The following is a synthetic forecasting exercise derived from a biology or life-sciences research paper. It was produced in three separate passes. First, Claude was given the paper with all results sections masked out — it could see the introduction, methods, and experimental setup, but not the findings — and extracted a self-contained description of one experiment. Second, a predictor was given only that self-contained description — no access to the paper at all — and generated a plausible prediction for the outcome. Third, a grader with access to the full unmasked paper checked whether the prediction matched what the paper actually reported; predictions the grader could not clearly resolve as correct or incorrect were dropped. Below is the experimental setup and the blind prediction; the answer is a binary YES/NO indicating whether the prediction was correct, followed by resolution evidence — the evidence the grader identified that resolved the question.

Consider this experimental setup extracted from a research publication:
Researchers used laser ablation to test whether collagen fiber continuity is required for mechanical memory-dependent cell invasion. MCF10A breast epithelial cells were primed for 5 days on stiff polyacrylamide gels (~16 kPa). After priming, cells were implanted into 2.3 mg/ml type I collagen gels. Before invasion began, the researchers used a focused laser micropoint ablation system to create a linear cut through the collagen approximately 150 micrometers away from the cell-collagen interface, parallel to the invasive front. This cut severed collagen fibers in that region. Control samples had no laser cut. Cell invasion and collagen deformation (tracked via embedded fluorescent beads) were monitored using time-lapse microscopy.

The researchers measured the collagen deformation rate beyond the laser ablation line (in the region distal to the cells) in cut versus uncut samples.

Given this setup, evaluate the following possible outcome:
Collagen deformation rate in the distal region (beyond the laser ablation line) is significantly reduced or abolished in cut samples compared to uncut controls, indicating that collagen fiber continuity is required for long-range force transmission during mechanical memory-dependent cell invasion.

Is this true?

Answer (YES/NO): YES